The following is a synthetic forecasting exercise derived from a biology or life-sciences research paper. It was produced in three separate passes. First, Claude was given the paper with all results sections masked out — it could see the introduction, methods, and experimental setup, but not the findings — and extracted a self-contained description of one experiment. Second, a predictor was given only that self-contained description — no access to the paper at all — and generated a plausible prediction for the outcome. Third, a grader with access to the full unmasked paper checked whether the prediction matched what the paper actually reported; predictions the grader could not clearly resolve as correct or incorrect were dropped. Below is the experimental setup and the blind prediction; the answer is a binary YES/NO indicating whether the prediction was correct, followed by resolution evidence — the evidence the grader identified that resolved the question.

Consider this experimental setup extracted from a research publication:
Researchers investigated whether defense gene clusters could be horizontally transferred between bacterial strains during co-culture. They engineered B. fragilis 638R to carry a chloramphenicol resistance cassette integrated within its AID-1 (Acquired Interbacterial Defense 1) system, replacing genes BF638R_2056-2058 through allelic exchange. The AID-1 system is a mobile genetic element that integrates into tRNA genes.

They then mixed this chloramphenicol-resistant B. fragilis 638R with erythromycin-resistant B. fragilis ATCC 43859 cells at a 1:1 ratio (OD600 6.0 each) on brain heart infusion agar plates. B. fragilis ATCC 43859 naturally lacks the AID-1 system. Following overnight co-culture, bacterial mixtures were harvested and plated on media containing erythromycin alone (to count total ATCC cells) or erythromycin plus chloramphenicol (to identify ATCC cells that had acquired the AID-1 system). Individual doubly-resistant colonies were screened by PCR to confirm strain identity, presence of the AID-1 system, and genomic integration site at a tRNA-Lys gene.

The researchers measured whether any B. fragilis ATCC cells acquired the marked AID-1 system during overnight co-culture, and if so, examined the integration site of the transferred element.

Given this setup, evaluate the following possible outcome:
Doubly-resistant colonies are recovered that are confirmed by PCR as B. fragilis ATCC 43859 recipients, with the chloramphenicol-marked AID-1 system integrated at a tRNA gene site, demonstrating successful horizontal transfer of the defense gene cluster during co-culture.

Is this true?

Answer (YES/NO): YES